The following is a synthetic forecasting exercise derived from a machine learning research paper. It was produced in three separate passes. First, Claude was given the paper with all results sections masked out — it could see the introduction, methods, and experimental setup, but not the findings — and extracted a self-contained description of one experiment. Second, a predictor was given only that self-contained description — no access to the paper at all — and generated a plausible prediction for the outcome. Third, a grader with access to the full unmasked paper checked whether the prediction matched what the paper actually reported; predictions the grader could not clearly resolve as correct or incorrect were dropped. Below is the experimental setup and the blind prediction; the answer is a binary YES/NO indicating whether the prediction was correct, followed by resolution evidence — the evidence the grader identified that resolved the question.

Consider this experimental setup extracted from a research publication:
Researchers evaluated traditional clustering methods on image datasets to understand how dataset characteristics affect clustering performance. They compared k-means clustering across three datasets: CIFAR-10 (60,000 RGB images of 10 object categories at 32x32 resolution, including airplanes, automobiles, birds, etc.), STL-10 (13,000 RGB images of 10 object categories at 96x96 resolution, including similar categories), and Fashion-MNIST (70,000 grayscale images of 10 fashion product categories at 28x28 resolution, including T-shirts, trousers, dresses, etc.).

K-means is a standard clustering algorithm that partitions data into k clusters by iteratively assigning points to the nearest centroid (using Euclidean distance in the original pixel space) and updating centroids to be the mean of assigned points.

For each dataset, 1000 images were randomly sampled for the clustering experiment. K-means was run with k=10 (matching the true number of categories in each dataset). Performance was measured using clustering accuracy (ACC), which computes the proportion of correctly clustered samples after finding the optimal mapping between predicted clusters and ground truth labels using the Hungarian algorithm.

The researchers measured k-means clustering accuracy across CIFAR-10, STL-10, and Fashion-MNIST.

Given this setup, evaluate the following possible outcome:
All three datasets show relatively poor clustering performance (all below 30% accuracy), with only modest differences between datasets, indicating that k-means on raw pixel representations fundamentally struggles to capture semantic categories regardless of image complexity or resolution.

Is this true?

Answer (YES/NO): NO